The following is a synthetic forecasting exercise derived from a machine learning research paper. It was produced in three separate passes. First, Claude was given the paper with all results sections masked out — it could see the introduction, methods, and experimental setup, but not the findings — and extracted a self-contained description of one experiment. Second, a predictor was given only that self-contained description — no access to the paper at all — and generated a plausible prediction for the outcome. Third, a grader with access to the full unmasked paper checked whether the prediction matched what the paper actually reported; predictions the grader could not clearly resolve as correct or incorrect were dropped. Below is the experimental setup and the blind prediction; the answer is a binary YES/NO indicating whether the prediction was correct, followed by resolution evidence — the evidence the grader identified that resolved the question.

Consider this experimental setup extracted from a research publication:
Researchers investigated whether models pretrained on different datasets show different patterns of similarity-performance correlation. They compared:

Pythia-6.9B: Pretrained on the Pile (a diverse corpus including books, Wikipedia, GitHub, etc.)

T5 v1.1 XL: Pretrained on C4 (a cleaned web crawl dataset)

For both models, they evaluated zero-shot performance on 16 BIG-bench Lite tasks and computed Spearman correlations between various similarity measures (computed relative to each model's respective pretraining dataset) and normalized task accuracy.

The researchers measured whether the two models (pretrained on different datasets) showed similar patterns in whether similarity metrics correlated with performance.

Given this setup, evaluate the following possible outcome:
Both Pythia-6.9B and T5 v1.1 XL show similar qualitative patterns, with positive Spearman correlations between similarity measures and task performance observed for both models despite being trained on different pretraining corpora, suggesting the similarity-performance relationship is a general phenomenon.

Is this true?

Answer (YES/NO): NO